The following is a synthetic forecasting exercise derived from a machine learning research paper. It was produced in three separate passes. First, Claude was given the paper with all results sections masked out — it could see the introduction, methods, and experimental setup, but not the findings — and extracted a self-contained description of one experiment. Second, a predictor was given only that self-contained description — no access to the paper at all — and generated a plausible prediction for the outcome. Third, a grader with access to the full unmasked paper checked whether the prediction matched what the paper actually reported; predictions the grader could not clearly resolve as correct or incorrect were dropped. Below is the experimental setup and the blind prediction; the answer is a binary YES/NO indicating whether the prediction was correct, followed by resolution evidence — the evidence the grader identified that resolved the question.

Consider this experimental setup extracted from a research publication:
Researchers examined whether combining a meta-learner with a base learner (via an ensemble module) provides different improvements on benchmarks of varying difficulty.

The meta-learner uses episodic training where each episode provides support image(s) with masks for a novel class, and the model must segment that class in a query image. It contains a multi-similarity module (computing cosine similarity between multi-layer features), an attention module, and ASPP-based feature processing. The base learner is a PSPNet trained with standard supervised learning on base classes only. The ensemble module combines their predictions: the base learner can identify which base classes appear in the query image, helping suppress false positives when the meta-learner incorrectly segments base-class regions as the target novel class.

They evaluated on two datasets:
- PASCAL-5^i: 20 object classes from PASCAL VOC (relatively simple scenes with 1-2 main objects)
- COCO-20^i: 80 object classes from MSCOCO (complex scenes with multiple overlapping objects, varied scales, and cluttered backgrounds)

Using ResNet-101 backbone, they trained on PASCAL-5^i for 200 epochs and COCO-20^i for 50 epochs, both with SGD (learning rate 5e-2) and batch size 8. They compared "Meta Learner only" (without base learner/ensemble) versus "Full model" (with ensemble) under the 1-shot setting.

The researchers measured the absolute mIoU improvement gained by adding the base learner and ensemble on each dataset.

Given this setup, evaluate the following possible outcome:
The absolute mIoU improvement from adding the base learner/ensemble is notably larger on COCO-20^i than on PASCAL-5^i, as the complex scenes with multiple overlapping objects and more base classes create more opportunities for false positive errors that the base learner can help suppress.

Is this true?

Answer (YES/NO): YES